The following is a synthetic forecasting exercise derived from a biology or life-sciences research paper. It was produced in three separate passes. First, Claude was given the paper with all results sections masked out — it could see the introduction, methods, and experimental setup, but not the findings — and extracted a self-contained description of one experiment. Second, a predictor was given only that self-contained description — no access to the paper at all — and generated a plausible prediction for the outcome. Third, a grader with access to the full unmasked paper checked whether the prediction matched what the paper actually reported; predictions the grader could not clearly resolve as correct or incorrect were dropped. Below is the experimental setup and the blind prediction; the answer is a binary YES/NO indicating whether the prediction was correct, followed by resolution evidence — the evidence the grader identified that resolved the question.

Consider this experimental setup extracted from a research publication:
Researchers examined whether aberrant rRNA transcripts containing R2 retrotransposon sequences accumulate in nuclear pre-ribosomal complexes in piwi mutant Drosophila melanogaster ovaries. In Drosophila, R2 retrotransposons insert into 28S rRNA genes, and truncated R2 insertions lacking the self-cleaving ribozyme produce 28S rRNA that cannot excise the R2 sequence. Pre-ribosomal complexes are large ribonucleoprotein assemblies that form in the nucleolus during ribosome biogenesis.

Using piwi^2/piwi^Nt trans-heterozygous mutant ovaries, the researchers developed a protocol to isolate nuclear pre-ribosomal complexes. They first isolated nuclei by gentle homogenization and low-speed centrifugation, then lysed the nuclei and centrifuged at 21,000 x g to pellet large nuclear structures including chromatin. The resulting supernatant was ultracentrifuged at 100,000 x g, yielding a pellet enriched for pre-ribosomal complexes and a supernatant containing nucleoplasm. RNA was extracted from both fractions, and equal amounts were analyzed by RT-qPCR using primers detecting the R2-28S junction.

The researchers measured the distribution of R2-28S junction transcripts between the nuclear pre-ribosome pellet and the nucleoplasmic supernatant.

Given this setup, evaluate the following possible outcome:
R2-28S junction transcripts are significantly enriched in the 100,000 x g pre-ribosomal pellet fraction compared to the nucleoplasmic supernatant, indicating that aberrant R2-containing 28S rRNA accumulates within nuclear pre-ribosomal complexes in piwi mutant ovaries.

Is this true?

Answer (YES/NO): YES